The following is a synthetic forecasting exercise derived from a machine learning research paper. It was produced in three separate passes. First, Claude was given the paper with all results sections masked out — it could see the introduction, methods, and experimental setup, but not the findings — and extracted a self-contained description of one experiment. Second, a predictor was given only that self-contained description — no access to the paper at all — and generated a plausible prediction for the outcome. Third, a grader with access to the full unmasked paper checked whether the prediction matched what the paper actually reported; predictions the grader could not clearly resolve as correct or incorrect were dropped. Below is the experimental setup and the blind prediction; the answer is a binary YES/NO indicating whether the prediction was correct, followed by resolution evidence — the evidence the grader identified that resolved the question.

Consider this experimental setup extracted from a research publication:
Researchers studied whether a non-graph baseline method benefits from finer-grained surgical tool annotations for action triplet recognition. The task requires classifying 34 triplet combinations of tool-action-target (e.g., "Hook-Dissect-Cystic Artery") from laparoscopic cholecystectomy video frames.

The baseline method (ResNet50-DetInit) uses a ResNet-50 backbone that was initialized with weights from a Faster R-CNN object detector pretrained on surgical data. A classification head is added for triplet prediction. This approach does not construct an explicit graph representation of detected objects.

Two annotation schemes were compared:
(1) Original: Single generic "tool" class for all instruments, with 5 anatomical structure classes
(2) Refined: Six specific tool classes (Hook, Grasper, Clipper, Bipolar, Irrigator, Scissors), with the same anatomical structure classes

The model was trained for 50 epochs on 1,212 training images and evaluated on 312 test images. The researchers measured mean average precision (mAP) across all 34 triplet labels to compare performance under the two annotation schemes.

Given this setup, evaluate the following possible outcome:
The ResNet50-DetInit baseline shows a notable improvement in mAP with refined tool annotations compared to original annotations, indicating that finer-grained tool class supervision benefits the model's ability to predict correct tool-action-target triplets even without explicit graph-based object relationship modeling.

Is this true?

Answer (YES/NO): NO